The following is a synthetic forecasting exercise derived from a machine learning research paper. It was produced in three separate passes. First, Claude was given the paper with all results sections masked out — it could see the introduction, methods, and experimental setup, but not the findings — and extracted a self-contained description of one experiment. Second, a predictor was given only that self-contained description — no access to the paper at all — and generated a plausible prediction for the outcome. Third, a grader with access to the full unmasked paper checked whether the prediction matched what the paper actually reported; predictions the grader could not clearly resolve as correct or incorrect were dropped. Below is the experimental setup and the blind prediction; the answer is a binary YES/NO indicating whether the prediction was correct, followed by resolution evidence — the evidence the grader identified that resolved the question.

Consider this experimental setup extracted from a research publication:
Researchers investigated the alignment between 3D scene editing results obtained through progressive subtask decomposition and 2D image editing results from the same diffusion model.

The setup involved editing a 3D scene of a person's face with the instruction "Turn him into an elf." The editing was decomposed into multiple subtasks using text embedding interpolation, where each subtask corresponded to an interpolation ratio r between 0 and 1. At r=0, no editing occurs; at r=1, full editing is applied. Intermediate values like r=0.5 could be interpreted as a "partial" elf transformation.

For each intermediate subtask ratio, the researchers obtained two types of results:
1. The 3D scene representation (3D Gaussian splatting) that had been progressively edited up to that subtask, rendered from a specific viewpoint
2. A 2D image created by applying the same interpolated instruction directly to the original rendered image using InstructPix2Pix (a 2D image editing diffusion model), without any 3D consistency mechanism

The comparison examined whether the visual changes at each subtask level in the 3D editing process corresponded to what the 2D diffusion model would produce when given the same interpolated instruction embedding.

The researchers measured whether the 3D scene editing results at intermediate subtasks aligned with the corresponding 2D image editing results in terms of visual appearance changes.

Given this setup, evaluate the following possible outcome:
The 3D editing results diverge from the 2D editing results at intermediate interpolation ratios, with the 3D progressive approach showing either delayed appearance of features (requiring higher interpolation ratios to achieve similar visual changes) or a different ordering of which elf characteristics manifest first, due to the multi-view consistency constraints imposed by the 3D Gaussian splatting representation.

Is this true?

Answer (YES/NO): NO